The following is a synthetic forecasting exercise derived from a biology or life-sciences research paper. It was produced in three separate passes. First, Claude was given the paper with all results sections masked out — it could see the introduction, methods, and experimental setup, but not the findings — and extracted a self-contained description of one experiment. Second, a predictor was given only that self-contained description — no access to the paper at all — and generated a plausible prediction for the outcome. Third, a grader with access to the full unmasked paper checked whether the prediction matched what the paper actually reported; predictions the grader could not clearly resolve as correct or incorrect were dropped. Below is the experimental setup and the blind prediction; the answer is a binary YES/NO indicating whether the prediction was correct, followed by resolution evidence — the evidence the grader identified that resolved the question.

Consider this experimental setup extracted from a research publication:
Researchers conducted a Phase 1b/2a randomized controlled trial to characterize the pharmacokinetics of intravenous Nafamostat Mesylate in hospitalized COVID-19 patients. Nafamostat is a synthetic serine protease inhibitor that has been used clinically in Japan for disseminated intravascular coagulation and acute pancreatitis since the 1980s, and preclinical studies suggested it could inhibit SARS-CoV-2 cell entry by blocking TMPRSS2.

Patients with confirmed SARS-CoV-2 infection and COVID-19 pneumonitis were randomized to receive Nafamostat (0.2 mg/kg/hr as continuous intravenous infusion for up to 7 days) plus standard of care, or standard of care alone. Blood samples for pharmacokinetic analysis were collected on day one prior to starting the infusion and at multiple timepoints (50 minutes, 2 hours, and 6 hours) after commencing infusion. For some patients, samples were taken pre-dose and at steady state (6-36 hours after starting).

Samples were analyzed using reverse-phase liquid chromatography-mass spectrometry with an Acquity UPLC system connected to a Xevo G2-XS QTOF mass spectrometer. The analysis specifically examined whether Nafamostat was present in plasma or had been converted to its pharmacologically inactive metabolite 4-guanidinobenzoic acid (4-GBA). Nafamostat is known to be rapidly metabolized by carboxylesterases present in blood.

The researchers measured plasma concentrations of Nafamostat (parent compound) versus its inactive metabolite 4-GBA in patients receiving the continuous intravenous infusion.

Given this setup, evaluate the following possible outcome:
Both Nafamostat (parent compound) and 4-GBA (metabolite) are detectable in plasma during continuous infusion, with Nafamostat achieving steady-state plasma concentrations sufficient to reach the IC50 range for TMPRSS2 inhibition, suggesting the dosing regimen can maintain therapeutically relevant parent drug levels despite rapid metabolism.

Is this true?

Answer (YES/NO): NO